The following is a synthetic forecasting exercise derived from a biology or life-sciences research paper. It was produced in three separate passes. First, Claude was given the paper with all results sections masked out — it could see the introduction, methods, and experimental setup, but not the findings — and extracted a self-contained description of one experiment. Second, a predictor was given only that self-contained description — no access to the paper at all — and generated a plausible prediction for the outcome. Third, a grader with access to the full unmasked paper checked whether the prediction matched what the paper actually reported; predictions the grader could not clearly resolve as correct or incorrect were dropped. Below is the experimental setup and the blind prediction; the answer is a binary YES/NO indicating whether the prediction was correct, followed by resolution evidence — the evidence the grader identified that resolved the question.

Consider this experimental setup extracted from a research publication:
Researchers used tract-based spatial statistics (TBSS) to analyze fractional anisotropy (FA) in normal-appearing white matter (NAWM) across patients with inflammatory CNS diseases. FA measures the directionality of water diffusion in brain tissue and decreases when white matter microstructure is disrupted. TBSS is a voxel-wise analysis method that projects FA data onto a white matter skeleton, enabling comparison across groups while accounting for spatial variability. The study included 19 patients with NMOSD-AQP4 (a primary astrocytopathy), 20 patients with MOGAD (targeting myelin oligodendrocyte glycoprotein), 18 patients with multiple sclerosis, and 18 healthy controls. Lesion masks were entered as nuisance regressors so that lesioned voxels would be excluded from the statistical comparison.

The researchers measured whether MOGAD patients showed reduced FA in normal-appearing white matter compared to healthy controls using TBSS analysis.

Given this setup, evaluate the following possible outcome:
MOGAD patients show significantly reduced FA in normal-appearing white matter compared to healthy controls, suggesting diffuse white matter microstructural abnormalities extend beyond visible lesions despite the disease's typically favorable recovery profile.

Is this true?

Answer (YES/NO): NO